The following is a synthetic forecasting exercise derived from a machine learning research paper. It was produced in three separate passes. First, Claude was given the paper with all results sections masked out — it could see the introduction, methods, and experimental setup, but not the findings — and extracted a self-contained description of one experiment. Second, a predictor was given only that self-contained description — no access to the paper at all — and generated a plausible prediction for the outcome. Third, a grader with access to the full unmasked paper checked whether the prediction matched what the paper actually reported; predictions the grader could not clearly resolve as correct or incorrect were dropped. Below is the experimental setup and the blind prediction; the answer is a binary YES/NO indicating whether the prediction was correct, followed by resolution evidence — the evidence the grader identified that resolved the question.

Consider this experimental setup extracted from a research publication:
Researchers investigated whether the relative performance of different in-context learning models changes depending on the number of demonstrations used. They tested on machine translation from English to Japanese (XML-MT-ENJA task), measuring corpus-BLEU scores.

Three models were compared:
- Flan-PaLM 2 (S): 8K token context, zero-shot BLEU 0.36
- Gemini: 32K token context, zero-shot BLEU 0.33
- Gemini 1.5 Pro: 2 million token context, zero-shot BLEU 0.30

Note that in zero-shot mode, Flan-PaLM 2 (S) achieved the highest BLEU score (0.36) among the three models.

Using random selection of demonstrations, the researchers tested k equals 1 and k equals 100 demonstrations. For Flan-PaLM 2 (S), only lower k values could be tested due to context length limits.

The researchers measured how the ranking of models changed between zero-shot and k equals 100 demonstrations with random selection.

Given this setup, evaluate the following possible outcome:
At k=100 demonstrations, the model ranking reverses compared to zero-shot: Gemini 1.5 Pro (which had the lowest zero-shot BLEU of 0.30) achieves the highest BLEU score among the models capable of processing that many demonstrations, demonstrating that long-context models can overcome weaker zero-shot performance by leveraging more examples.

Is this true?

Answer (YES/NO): YES